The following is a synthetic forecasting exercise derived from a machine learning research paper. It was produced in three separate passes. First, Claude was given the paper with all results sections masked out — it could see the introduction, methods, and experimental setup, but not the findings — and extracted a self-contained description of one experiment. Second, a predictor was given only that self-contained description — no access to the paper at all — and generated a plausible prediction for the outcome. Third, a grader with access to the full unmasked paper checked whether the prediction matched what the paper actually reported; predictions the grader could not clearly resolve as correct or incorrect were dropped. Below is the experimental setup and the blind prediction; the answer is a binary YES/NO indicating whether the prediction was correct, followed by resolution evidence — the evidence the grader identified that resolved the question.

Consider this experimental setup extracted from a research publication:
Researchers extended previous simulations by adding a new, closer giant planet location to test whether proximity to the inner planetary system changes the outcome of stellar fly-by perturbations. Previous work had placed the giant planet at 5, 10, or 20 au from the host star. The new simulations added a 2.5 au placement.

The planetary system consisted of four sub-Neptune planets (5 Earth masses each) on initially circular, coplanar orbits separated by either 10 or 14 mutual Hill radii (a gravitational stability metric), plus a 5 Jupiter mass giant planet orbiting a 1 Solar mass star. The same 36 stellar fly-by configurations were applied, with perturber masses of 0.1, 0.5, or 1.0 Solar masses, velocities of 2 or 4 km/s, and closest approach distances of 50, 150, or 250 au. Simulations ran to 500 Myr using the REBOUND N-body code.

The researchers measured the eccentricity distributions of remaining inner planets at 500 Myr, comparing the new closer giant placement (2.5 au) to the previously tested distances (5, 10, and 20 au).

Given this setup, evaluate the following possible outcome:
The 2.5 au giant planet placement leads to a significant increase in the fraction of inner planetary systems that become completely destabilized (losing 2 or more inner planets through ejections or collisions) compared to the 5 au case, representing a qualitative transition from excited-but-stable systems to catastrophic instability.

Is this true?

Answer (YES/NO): NO